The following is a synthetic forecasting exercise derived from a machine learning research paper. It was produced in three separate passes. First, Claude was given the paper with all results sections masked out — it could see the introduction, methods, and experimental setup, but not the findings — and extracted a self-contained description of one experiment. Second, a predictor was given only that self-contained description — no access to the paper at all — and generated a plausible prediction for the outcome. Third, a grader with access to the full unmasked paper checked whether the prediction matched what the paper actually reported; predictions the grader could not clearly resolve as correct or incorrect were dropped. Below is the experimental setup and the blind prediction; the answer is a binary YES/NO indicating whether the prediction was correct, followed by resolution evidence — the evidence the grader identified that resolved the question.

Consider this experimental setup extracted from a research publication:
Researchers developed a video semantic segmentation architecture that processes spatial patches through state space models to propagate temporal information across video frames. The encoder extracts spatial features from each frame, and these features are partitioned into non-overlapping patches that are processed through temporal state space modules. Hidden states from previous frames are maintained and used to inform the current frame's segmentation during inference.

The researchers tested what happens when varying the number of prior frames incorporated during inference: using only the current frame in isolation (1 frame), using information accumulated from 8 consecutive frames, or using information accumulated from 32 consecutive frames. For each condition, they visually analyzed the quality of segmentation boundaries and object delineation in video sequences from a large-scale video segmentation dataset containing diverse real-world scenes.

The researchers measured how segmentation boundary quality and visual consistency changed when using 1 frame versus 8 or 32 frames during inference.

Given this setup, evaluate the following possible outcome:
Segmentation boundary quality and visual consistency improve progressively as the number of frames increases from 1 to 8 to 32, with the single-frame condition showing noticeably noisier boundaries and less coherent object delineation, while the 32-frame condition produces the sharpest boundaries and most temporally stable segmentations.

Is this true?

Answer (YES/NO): NO